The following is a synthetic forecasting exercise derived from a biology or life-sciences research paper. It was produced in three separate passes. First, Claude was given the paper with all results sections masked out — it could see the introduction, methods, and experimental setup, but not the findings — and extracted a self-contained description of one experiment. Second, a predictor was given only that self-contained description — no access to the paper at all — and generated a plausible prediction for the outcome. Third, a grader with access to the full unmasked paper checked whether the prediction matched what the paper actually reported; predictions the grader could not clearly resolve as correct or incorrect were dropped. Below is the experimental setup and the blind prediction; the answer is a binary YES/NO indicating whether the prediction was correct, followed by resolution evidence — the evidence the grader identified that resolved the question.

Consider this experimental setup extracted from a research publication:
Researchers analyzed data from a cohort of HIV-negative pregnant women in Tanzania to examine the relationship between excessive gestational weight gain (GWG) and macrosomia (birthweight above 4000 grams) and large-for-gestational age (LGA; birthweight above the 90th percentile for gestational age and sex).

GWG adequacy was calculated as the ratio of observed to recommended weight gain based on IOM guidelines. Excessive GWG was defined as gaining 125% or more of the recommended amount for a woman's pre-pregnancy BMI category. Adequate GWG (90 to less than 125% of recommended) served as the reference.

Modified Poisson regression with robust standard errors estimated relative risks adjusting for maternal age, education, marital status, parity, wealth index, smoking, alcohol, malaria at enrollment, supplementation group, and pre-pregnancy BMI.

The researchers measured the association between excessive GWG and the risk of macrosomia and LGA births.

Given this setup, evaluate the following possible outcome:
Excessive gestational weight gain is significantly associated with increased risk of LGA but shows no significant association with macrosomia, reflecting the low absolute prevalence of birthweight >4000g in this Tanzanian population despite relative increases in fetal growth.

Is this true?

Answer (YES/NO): NO